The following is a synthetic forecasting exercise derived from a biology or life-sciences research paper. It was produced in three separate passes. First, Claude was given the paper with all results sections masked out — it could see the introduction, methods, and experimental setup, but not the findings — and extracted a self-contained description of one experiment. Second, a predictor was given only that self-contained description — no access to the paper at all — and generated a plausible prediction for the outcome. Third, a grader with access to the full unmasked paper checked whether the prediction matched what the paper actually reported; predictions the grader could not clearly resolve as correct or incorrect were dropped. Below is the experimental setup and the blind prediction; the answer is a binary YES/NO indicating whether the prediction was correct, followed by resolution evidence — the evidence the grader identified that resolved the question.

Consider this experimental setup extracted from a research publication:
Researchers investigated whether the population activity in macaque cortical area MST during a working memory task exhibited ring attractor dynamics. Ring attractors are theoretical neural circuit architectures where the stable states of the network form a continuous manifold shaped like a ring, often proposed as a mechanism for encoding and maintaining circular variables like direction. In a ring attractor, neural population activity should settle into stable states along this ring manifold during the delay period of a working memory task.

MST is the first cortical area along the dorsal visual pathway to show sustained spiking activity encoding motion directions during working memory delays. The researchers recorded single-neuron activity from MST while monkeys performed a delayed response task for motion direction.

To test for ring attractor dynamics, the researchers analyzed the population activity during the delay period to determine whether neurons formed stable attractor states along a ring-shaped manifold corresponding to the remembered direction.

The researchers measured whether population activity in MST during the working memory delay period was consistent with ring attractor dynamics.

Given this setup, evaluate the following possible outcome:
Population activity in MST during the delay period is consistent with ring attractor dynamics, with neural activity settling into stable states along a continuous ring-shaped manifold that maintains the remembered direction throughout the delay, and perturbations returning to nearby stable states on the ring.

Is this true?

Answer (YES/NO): NO